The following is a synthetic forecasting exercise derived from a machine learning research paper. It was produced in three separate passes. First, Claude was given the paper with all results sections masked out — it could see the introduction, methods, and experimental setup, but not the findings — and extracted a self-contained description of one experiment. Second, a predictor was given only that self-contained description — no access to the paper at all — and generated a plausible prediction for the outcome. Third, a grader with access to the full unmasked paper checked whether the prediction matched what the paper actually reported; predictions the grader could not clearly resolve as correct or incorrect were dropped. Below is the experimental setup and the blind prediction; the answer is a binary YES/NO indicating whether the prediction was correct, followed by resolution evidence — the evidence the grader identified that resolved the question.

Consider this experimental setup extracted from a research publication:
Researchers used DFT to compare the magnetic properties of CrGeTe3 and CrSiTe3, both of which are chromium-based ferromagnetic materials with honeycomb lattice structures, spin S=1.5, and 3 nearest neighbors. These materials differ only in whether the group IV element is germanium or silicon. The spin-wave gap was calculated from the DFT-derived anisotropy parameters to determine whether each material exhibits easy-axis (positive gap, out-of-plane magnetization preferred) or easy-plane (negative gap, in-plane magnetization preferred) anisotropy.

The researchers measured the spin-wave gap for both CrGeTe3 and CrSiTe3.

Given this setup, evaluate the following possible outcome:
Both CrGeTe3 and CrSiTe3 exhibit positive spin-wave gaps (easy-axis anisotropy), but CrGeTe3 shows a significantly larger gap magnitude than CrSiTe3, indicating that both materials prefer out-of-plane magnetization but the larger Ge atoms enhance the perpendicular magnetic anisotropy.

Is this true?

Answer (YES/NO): NO